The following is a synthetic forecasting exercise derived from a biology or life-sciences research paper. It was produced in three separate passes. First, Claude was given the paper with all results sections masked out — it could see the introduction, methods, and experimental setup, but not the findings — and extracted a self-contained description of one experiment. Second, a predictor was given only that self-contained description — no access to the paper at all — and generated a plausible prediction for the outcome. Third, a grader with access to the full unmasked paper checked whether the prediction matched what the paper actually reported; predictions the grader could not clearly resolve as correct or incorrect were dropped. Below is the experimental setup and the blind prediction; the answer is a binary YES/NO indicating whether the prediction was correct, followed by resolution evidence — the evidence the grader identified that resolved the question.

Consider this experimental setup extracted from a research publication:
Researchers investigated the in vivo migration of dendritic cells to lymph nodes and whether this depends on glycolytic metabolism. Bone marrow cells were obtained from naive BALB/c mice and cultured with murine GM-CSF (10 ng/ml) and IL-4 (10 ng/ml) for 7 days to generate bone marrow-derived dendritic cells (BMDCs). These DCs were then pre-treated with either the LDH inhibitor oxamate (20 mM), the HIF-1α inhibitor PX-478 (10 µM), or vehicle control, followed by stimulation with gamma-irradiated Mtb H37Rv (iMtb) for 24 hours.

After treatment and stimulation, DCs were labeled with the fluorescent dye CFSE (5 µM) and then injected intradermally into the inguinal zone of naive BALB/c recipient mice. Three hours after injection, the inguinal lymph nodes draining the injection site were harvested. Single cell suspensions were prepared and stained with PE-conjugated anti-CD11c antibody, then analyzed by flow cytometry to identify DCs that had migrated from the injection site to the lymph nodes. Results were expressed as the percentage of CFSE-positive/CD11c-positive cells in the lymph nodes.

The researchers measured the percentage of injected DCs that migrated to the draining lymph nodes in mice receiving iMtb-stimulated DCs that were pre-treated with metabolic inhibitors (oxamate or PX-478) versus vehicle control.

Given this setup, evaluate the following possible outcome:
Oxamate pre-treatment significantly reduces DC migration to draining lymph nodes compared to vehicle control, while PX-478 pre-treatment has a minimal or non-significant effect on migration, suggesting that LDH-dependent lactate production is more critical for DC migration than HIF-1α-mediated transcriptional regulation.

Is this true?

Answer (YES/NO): NO